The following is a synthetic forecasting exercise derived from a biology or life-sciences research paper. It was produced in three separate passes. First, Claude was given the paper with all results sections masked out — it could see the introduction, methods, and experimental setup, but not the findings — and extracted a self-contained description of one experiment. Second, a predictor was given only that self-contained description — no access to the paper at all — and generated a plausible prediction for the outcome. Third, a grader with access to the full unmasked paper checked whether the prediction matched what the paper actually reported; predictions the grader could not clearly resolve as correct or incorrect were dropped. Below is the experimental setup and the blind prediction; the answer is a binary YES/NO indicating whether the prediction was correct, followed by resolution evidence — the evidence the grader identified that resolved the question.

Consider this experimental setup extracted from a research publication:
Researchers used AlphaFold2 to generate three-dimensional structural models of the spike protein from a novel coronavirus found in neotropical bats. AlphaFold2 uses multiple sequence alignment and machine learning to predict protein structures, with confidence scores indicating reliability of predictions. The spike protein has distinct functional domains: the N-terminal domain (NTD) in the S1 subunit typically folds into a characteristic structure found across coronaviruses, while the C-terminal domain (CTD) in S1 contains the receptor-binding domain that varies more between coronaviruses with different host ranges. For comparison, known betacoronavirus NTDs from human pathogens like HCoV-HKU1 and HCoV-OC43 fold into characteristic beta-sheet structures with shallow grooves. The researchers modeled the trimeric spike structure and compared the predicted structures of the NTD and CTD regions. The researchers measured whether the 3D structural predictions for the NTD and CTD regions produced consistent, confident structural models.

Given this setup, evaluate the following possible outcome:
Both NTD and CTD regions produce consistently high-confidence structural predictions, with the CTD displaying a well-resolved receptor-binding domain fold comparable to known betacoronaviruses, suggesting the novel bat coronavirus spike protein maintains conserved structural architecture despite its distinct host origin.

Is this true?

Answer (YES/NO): NO